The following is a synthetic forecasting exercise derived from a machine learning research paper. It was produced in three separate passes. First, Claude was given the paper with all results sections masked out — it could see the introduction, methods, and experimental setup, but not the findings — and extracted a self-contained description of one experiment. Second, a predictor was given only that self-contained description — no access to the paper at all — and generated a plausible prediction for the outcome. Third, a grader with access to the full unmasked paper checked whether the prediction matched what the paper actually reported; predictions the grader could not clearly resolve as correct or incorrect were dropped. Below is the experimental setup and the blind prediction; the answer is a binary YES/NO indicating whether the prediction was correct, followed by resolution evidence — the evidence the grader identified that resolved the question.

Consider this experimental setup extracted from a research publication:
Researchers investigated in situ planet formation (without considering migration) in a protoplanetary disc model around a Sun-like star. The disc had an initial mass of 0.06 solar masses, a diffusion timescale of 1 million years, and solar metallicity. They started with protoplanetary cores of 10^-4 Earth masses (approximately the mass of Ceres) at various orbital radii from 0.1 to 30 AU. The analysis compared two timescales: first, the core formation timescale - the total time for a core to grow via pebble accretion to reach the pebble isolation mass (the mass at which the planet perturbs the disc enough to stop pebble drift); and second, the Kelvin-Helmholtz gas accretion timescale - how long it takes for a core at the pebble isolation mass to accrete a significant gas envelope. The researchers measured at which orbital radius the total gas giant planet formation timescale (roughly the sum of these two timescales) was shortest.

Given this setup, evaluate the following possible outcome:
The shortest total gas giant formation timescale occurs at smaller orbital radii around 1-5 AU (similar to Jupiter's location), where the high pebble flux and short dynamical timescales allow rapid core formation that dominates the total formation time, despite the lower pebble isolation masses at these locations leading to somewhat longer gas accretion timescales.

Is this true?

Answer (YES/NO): NO